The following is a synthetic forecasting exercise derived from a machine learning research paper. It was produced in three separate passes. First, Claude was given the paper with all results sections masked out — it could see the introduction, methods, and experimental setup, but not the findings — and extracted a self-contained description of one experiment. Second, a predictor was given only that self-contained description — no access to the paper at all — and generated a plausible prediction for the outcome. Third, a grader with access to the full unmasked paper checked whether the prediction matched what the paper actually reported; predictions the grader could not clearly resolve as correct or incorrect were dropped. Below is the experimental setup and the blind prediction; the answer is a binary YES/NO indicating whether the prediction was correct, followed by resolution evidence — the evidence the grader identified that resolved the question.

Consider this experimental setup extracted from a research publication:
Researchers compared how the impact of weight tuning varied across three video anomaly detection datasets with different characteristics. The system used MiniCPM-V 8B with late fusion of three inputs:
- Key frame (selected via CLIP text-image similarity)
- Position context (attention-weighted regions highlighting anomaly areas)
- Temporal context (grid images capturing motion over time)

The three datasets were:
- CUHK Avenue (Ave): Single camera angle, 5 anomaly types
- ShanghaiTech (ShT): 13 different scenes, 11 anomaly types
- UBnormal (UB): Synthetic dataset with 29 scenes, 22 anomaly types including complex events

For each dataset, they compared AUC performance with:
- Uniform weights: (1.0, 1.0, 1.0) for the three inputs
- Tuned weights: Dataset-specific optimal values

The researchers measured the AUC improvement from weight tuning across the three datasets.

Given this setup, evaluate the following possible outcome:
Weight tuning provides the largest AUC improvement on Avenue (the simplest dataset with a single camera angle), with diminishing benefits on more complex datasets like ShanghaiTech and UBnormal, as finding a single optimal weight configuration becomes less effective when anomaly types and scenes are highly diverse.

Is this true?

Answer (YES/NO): YES